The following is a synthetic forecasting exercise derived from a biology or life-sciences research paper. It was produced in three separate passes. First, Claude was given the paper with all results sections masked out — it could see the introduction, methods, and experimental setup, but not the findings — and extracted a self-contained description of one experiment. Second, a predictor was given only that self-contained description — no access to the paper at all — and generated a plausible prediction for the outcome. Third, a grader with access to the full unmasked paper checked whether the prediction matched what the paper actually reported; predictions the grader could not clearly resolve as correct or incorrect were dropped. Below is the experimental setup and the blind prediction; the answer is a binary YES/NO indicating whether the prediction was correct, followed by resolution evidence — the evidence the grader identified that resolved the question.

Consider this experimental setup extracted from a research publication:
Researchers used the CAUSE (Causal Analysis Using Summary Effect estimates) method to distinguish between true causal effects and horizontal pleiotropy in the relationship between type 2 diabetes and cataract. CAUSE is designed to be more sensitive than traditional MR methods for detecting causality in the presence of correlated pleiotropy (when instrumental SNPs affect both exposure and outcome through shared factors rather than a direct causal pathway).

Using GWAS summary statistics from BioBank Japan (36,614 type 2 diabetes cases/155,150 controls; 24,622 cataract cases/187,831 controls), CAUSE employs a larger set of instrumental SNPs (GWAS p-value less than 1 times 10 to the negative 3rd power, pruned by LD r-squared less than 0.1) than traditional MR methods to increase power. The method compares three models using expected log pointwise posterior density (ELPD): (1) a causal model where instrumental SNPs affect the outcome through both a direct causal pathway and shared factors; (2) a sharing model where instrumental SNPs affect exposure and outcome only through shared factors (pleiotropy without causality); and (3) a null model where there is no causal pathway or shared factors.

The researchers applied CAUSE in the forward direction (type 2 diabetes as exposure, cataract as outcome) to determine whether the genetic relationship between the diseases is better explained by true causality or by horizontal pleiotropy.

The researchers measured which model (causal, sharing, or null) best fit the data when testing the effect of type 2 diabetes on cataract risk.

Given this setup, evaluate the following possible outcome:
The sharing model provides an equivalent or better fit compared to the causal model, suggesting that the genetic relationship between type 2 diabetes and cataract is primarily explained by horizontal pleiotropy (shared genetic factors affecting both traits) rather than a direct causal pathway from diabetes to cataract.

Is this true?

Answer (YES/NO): NO